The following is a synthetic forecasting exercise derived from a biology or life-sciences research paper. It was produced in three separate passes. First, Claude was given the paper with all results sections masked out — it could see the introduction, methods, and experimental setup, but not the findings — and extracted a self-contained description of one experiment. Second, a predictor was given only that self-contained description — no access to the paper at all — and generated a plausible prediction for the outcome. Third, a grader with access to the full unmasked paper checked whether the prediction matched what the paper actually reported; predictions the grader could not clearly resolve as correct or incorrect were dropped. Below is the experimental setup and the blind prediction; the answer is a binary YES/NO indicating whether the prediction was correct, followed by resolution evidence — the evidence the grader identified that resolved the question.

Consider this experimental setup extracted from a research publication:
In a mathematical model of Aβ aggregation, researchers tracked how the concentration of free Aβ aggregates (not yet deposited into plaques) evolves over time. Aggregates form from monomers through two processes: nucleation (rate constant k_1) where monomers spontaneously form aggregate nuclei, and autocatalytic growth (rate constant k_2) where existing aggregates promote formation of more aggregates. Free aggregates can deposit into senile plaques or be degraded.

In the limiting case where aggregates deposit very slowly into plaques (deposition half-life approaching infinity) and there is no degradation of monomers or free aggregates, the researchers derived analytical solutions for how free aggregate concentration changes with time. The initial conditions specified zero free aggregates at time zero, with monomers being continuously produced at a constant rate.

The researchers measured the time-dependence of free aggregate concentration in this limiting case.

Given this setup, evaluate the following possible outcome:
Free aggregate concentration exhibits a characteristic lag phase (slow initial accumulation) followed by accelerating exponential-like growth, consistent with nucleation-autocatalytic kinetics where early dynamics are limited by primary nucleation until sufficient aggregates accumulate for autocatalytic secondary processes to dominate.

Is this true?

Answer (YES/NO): NO